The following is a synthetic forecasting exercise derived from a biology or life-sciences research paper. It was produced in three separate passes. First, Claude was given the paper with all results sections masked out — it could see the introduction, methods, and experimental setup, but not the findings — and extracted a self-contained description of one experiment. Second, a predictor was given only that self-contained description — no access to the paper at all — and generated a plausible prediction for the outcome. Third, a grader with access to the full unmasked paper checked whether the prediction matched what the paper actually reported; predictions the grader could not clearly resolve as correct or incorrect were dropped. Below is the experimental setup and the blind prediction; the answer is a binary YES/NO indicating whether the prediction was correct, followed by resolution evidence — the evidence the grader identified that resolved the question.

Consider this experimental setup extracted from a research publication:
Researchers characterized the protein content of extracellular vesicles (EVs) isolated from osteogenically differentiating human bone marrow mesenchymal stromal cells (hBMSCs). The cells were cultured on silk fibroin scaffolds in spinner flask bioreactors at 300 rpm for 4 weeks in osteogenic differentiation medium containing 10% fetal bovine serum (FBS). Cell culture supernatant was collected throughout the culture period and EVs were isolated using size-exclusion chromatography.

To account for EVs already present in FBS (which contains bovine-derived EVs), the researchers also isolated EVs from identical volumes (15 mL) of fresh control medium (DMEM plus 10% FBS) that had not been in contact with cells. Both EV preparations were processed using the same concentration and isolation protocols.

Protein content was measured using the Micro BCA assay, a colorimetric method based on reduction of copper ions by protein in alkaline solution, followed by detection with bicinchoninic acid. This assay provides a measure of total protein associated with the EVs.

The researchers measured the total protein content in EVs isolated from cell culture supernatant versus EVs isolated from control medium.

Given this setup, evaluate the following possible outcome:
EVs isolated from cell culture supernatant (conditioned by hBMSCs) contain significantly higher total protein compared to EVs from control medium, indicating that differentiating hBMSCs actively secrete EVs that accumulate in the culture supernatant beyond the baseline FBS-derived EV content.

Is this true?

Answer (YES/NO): YES